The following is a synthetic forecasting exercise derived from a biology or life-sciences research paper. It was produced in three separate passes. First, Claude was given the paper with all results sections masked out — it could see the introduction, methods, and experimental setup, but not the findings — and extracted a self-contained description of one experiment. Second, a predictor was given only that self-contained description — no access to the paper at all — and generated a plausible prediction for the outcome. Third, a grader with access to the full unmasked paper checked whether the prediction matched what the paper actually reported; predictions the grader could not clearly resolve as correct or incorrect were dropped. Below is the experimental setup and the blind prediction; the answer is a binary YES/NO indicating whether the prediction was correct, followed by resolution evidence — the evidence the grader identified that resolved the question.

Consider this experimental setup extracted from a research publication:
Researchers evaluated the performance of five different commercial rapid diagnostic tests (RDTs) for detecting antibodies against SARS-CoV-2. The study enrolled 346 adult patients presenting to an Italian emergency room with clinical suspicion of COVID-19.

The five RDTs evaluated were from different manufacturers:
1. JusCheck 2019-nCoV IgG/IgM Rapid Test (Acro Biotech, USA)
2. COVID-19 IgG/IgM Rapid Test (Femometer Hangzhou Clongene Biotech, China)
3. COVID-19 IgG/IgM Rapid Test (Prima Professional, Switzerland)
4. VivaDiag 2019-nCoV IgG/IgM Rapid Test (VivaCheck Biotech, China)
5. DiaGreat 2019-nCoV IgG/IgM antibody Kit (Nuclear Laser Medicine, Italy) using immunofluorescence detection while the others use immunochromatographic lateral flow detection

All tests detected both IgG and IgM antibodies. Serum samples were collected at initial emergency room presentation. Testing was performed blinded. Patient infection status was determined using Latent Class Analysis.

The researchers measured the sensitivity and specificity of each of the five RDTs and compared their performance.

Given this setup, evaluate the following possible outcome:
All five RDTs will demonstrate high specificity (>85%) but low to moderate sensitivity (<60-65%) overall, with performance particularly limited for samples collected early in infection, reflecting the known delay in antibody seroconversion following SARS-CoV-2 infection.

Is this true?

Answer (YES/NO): NO